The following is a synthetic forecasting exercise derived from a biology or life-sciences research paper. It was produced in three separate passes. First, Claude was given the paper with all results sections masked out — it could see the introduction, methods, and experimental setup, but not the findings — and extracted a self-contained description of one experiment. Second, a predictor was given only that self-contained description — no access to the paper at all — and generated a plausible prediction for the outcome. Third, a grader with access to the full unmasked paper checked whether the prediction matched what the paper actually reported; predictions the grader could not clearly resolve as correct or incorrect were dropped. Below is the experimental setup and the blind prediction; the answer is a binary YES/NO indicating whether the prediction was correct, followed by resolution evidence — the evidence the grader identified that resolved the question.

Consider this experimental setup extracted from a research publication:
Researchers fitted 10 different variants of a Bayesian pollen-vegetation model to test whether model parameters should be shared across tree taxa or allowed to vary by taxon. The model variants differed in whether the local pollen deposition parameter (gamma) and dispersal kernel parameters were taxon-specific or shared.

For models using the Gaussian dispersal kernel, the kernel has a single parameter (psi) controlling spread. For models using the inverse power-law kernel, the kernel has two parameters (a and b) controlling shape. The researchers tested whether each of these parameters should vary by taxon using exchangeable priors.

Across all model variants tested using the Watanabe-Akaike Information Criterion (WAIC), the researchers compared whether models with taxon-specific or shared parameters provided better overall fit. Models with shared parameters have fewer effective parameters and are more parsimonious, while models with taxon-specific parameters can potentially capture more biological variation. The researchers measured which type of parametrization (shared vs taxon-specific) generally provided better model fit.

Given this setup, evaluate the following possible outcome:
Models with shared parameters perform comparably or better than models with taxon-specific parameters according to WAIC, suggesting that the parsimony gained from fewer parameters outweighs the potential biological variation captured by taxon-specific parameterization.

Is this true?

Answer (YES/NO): NO